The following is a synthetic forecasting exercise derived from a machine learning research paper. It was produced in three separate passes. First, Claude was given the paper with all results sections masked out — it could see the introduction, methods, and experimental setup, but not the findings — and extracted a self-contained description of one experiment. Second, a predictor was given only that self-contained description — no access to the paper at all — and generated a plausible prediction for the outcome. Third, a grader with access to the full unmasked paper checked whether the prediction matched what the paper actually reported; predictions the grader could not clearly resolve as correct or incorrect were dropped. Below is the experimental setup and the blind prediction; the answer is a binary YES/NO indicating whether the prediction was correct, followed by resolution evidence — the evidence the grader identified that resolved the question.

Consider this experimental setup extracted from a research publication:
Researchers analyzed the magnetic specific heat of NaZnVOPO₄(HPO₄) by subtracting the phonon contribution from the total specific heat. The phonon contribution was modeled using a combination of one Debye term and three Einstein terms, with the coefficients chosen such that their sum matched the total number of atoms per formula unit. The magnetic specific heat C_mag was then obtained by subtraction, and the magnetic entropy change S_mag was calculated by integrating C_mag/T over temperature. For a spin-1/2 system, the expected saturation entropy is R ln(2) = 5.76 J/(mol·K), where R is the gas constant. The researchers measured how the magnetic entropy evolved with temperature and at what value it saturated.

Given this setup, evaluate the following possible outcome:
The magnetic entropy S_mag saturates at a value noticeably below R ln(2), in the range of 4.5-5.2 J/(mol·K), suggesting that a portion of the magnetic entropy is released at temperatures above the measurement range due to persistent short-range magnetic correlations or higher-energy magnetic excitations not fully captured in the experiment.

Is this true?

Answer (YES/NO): NO